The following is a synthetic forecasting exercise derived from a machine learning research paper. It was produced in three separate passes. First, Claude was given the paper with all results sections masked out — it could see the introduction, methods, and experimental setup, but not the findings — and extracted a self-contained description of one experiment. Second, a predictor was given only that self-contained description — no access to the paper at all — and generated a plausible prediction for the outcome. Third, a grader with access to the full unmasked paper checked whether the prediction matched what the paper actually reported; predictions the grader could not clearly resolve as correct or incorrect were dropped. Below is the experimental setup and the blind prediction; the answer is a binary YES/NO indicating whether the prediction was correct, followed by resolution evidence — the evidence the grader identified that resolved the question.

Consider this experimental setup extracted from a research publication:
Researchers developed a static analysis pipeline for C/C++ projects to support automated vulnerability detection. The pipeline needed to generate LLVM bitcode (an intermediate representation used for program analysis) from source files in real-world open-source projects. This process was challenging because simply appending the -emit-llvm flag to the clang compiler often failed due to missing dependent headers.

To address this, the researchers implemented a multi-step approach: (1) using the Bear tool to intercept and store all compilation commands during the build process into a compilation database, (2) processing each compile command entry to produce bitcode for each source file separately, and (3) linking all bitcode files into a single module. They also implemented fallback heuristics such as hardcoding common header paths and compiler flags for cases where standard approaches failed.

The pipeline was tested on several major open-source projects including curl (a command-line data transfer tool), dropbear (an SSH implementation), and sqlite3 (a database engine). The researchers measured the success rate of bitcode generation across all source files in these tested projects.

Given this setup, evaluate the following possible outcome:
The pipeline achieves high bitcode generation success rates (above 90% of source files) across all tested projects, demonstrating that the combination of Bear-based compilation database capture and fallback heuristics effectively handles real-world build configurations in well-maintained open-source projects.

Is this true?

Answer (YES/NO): YES